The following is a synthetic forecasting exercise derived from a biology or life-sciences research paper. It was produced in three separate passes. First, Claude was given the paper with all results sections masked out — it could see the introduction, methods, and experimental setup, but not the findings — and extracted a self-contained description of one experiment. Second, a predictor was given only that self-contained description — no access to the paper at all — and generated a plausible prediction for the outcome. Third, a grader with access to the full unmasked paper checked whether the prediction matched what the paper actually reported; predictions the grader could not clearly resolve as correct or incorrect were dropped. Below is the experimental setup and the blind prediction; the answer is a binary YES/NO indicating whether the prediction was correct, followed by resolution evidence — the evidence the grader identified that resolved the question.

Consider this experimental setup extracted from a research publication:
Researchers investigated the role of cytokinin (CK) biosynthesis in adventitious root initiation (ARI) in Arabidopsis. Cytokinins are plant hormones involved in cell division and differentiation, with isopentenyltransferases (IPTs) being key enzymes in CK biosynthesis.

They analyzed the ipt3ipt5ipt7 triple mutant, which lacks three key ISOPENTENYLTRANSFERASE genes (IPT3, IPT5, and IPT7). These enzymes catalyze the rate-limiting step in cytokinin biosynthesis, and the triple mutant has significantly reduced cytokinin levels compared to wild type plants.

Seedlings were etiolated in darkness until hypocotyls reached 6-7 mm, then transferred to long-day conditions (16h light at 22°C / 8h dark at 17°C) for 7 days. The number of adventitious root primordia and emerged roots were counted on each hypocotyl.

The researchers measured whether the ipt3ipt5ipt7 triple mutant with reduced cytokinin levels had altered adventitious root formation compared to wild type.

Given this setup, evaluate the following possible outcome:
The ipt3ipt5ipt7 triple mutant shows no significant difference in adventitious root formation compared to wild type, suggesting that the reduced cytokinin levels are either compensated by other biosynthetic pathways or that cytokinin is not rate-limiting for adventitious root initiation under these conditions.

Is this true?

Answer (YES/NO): NO